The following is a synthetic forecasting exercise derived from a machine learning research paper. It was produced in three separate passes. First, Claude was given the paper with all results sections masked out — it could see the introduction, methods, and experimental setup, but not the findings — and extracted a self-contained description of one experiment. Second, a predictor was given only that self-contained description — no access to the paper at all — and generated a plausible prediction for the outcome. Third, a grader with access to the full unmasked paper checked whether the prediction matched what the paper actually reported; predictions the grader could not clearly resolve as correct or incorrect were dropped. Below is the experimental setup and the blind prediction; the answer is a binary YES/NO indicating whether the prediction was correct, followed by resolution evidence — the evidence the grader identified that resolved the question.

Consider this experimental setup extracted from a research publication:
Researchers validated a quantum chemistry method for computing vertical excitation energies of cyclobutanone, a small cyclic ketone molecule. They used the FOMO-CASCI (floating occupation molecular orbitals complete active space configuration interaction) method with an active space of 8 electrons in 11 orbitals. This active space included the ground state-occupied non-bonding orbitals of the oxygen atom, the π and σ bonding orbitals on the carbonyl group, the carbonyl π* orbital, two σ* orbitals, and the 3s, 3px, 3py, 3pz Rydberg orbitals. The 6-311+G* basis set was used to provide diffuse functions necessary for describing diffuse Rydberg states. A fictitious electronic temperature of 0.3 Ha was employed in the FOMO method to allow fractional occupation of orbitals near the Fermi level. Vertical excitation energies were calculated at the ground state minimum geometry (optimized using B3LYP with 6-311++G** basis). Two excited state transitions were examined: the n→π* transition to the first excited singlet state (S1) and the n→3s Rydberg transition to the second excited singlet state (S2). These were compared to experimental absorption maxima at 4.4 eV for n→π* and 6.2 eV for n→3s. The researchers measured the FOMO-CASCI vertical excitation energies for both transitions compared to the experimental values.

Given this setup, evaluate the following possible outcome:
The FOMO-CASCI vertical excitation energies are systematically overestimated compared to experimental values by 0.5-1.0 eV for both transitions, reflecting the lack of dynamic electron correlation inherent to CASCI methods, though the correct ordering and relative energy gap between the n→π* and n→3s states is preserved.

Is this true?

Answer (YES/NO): NO